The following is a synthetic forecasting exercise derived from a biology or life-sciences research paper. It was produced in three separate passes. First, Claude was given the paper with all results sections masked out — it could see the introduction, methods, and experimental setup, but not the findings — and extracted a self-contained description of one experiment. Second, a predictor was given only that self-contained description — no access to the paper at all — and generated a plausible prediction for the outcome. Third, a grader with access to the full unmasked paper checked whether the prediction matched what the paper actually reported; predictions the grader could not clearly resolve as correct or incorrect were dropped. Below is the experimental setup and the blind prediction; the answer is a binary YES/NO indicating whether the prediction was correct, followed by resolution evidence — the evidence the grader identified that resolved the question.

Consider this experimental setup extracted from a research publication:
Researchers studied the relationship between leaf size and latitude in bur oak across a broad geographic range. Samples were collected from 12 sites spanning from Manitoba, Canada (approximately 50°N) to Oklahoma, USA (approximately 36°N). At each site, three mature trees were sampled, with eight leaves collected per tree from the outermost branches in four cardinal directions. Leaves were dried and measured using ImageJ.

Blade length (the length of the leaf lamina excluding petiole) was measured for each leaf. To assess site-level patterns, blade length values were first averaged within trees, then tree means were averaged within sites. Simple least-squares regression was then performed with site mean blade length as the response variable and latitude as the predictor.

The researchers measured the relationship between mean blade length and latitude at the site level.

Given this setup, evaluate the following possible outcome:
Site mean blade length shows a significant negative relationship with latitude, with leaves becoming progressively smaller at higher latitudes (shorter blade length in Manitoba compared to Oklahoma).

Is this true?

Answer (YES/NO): YES